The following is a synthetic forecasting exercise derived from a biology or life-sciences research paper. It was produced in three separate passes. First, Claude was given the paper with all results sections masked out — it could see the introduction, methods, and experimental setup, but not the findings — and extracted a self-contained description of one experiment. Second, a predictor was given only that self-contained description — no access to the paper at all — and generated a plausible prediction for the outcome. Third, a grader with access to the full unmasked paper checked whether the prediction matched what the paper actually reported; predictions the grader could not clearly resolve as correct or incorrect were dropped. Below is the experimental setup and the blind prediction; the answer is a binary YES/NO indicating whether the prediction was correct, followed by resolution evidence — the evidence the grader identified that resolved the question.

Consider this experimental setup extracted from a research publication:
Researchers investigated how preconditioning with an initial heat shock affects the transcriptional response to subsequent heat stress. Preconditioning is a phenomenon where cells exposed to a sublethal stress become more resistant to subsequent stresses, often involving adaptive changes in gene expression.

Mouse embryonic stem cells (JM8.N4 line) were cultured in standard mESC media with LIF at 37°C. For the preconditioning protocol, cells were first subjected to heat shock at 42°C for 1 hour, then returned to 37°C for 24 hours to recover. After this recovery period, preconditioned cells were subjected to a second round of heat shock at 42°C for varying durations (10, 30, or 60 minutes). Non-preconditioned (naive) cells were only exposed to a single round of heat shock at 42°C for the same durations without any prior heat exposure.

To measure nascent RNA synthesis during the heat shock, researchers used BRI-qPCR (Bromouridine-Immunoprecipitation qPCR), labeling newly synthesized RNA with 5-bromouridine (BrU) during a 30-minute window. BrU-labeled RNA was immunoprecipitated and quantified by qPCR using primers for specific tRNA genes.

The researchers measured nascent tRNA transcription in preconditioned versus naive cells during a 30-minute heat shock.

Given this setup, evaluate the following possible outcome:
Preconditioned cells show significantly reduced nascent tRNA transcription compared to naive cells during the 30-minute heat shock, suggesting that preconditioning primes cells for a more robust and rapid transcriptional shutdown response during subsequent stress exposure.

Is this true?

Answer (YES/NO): NO